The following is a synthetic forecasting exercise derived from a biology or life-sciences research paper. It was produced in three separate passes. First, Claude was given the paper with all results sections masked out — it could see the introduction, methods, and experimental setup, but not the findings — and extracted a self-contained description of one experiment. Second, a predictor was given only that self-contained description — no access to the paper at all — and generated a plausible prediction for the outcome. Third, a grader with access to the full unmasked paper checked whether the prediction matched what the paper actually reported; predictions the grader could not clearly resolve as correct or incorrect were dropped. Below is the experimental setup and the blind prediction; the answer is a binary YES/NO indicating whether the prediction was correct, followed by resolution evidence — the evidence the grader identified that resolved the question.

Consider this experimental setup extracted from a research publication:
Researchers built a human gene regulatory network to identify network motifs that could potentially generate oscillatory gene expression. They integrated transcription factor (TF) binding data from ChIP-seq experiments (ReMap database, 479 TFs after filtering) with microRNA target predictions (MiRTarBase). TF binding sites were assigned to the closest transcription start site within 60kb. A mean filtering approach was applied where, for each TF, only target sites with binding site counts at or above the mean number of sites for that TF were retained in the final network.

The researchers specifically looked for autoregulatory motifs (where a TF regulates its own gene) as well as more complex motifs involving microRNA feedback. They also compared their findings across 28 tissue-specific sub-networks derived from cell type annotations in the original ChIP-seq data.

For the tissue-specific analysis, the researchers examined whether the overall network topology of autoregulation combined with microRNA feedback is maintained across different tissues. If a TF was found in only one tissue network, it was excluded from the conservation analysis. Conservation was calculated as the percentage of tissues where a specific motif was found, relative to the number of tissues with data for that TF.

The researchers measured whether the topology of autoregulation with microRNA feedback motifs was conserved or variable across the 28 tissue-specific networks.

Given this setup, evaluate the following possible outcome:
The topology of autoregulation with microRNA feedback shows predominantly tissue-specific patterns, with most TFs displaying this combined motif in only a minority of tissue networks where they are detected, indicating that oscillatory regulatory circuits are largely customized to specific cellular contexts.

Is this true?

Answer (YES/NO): NO